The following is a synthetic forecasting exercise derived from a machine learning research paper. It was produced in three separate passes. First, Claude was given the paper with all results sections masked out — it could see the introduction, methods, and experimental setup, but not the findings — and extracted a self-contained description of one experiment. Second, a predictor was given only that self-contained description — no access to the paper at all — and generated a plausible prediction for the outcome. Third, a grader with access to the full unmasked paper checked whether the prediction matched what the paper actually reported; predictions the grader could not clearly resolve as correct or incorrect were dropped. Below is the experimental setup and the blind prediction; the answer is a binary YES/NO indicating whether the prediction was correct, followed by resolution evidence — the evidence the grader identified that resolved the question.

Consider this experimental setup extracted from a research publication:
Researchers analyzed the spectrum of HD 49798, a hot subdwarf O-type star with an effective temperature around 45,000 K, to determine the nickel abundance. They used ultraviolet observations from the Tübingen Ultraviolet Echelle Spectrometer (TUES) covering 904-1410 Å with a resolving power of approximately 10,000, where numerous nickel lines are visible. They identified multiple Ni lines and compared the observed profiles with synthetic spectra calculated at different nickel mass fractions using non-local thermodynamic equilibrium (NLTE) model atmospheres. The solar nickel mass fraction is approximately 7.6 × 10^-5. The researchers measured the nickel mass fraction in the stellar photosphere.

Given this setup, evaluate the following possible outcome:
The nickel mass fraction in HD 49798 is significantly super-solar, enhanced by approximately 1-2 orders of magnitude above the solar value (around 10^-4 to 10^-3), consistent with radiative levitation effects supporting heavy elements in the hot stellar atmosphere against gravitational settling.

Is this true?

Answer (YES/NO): YES